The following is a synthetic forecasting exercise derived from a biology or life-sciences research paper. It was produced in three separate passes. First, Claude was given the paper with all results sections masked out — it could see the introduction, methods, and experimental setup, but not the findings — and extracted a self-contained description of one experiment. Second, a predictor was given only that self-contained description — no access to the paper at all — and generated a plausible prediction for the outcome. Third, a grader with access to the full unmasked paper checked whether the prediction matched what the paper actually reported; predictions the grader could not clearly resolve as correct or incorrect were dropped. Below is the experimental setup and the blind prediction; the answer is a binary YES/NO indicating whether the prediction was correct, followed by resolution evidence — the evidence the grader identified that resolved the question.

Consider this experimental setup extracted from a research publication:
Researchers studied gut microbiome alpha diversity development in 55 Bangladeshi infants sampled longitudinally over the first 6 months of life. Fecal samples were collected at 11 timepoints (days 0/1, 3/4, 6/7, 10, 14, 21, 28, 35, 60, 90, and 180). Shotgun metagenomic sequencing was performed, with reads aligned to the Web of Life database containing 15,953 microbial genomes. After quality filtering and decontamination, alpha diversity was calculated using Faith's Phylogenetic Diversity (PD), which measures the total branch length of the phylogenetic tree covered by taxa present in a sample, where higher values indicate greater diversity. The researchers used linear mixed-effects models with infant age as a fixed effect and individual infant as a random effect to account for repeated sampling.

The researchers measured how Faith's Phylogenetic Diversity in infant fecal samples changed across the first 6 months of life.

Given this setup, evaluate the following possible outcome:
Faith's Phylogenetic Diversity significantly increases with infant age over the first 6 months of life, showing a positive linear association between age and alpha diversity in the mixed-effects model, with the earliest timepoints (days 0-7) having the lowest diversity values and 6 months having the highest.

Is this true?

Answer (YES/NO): NO